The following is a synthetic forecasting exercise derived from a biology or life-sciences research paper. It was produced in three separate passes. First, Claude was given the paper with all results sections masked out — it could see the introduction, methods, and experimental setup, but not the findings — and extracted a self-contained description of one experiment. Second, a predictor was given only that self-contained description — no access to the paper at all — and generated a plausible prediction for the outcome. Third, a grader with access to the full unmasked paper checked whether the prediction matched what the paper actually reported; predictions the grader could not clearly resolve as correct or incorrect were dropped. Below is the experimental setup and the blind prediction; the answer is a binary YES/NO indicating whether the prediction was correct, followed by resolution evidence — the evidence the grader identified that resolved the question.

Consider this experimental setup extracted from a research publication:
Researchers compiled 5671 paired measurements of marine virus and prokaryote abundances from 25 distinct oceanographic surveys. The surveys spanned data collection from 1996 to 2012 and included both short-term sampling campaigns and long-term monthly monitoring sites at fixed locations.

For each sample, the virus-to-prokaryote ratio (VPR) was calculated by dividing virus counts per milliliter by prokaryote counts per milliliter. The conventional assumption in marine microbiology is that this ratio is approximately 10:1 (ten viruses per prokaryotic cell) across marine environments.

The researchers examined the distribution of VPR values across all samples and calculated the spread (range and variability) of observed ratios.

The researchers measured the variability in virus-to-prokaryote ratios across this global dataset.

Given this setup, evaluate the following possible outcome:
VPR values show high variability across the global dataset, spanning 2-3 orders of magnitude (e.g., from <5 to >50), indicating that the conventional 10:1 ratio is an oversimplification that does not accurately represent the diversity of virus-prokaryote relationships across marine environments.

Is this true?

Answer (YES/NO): YES